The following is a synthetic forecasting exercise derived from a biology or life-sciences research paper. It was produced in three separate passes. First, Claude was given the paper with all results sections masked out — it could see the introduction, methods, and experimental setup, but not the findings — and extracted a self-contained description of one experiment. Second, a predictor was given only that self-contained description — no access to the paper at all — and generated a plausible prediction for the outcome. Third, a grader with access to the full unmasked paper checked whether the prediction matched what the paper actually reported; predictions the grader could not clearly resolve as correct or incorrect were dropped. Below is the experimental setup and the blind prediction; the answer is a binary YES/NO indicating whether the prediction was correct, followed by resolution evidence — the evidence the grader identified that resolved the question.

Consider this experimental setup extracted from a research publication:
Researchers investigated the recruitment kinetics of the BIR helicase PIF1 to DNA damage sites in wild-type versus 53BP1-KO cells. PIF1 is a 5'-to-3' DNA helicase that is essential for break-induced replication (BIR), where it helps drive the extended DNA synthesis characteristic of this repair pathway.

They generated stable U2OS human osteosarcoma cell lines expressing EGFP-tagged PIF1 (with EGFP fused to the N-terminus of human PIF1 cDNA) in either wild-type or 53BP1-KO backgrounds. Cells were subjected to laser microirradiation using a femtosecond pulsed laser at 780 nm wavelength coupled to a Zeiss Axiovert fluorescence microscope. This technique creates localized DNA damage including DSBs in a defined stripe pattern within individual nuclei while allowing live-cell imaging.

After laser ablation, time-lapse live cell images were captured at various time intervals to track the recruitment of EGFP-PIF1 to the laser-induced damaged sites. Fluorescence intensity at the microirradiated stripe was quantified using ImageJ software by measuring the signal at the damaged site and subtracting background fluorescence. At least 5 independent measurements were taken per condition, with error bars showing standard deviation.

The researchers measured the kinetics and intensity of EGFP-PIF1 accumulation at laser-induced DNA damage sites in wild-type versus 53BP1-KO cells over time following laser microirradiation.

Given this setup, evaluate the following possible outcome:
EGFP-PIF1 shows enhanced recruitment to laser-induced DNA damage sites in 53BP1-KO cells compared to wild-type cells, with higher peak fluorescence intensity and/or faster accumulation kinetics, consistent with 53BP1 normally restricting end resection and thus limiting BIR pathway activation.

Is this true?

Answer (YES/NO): YES